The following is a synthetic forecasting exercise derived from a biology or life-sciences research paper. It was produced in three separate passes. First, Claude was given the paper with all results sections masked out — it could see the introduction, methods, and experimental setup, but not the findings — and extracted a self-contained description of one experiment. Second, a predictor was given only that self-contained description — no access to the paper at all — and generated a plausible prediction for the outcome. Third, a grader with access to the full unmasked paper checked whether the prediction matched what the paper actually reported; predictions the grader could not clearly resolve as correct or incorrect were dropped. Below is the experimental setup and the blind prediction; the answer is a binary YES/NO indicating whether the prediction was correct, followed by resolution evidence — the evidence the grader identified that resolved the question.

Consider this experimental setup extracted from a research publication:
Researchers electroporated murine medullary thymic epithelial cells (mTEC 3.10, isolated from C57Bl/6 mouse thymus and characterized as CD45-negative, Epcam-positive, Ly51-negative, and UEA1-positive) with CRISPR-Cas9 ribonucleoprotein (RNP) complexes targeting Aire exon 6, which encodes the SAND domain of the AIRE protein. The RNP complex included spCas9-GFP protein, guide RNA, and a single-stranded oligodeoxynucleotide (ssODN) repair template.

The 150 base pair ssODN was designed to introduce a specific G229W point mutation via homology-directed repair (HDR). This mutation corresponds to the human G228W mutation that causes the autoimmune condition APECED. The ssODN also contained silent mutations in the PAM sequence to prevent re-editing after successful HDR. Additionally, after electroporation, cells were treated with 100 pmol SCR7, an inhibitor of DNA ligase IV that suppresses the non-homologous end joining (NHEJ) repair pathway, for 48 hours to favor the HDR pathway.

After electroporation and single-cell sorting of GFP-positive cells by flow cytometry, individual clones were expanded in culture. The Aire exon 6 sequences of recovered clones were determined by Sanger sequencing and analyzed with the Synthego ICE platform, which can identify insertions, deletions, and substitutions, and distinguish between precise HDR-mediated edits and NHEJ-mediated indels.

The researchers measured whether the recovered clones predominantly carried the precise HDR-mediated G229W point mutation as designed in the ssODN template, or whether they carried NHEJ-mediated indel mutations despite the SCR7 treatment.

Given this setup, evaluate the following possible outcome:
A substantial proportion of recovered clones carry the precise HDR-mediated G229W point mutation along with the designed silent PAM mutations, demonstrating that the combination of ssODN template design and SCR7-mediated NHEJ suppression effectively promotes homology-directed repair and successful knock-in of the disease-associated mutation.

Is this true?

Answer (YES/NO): NO